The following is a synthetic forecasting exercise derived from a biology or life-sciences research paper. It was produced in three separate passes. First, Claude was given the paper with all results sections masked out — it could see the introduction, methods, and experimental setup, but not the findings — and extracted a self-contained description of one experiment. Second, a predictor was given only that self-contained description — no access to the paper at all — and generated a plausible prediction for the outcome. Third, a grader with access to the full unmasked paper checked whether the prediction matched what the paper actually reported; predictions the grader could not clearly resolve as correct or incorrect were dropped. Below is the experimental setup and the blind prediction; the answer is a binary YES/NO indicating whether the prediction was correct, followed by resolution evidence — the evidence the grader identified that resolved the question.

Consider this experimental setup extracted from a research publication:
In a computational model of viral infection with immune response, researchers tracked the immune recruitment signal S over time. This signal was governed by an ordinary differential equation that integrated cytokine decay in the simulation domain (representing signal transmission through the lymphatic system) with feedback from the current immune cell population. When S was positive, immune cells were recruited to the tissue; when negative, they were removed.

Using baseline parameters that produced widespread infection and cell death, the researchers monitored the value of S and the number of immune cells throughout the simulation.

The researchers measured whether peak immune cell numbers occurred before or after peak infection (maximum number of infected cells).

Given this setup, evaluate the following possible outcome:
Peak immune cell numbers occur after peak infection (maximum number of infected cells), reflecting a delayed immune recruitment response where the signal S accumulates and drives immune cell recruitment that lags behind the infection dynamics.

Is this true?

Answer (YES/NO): YES